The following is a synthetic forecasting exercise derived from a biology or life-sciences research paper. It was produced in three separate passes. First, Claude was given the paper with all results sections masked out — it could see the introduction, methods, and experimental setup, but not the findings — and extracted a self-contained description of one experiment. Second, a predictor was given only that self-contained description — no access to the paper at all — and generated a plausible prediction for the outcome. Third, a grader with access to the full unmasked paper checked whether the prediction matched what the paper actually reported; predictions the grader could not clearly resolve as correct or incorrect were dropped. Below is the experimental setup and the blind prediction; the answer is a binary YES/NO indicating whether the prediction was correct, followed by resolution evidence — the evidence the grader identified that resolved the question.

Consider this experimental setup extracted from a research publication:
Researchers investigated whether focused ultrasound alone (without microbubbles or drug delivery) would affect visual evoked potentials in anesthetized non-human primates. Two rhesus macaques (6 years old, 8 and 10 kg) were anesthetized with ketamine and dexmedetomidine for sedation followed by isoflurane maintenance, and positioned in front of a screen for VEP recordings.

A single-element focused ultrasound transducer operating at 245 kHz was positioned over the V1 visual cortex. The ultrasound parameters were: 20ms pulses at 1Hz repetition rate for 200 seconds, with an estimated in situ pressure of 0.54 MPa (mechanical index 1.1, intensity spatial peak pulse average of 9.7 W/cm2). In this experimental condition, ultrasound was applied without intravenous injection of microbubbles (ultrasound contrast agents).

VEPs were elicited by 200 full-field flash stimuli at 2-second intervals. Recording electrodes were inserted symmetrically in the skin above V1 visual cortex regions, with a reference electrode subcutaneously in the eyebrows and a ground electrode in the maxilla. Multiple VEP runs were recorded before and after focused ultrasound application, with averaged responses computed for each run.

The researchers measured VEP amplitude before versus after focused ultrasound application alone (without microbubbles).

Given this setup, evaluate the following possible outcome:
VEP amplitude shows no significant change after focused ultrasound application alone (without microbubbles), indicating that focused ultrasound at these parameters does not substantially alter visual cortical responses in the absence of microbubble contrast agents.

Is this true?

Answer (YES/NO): NO